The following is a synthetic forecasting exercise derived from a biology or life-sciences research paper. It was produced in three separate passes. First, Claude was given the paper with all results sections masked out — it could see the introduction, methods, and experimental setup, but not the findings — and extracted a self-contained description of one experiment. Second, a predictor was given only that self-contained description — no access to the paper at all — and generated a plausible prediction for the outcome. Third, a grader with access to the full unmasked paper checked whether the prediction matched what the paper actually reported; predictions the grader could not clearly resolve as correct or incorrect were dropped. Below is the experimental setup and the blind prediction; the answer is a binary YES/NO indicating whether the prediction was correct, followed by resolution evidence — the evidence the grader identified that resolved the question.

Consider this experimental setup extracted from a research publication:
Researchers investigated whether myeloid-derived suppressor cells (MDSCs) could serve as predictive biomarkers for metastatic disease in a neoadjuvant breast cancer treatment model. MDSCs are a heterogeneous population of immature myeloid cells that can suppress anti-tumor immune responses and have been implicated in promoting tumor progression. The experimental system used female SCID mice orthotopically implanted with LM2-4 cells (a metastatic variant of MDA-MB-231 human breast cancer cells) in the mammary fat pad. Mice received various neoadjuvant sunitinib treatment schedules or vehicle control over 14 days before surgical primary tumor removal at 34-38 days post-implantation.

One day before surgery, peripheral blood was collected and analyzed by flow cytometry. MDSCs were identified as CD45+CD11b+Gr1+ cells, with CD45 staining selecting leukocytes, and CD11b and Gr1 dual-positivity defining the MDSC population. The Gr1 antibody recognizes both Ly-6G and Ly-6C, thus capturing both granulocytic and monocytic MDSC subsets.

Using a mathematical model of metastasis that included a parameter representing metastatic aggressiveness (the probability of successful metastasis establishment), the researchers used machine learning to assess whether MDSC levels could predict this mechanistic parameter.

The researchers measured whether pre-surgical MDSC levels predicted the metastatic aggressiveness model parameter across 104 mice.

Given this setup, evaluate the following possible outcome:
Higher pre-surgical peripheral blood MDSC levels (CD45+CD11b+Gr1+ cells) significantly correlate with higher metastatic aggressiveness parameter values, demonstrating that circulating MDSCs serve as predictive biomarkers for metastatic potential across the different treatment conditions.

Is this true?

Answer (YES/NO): NO